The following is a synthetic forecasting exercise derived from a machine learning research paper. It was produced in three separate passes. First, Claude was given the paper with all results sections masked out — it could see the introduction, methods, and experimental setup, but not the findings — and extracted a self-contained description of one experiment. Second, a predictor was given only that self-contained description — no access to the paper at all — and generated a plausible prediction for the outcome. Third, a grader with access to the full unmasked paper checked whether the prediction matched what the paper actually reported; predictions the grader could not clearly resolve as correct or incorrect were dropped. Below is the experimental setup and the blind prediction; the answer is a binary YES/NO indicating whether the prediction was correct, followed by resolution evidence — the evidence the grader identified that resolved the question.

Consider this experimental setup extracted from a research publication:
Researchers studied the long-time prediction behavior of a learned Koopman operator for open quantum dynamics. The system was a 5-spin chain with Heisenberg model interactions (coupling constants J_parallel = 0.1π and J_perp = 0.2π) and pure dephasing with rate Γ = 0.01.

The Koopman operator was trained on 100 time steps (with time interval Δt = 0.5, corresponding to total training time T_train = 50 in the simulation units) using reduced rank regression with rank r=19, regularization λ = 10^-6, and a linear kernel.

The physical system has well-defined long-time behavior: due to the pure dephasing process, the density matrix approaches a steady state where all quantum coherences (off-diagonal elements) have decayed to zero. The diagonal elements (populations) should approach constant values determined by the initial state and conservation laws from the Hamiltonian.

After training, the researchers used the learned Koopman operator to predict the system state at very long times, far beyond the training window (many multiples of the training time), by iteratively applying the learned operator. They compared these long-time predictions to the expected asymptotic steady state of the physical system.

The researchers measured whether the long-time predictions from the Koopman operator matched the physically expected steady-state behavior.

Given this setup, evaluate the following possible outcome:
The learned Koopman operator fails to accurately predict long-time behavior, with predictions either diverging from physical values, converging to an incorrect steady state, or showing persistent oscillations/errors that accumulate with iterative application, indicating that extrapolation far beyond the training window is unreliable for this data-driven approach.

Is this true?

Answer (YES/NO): YES